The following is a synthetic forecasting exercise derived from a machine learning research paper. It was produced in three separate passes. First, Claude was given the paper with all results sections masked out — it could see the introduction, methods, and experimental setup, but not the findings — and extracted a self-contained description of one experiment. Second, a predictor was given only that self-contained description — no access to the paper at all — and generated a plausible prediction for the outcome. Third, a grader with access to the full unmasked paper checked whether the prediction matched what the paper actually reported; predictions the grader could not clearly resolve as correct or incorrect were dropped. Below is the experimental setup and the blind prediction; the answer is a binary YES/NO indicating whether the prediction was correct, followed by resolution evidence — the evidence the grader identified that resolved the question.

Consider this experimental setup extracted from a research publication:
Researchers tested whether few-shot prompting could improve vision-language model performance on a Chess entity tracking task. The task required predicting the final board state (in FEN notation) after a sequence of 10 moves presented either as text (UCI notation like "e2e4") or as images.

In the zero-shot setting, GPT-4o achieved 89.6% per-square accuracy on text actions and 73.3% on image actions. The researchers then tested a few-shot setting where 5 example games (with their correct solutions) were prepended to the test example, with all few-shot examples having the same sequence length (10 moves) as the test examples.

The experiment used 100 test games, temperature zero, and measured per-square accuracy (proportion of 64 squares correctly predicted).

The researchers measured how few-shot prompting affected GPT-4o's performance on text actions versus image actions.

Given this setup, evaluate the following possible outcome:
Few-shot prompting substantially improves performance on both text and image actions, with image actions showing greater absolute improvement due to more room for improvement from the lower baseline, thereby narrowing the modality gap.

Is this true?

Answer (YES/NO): NO